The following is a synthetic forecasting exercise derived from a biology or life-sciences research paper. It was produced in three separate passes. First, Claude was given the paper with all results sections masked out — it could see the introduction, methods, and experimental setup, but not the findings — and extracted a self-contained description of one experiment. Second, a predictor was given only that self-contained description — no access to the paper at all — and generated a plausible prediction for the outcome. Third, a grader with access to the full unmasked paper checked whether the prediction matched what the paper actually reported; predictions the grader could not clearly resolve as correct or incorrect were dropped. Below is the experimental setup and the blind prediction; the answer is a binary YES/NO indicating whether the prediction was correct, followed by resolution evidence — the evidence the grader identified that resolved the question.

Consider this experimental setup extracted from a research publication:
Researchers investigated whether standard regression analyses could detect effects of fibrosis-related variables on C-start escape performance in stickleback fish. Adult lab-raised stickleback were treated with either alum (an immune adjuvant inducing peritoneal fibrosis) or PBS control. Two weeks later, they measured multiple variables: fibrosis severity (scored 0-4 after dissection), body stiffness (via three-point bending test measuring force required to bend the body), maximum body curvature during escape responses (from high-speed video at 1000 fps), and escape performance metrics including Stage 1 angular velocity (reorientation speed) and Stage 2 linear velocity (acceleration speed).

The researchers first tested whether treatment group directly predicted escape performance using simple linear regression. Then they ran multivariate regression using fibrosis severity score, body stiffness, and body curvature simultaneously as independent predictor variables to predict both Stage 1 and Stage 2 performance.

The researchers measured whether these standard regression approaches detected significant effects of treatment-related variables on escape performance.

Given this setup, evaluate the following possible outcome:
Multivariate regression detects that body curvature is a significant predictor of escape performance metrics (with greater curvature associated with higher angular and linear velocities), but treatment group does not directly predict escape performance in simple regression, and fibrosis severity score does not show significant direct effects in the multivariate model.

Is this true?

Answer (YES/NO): NO